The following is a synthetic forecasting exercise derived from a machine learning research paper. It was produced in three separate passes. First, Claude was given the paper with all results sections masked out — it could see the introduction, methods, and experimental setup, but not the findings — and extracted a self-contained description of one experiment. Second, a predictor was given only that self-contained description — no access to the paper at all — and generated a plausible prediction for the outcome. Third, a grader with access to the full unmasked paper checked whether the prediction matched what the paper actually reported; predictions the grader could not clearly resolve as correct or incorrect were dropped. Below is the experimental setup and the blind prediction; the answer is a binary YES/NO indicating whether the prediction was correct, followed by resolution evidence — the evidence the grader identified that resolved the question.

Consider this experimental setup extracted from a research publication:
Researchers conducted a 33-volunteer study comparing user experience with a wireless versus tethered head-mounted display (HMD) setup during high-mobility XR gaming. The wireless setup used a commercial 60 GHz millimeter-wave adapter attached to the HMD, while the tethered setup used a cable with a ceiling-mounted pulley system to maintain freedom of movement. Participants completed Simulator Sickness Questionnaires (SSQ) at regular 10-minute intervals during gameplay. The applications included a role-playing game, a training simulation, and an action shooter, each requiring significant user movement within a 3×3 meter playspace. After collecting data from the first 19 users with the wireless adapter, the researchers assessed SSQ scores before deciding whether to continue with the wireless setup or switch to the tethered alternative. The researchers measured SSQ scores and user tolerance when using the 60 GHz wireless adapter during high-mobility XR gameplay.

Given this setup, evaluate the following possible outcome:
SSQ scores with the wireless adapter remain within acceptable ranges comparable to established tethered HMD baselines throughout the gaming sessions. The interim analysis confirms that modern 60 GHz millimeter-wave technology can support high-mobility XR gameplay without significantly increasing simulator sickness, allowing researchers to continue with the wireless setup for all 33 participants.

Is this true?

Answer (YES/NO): NO